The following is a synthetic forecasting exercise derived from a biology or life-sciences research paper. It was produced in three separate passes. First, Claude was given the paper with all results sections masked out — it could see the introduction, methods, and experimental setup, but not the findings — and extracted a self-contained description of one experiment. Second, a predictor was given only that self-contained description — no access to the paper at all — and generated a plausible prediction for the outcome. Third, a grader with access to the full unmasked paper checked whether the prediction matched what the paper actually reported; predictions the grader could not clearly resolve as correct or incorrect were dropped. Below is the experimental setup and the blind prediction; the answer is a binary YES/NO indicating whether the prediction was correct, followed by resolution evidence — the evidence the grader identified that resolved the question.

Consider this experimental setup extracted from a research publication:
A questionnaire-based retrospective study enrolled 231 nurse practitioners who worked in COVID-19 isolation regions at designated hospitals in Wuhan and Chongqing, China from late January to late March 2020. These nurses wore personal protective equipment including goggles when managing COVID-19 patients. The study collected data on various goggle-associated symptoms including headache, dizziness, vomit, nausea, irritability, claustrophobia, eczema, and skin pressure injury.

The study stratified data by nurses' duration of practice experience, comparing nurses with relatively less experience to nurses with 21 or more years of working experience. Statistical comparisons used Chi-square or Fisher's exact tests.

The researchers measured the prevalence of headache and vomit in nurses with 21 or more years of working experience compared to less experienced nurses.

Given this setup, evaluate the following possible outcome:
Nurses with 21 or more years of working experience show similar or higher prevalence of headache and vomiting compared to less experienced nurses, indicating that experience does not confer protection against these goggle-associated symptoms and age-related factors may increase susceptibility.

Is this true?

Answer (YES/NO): NO